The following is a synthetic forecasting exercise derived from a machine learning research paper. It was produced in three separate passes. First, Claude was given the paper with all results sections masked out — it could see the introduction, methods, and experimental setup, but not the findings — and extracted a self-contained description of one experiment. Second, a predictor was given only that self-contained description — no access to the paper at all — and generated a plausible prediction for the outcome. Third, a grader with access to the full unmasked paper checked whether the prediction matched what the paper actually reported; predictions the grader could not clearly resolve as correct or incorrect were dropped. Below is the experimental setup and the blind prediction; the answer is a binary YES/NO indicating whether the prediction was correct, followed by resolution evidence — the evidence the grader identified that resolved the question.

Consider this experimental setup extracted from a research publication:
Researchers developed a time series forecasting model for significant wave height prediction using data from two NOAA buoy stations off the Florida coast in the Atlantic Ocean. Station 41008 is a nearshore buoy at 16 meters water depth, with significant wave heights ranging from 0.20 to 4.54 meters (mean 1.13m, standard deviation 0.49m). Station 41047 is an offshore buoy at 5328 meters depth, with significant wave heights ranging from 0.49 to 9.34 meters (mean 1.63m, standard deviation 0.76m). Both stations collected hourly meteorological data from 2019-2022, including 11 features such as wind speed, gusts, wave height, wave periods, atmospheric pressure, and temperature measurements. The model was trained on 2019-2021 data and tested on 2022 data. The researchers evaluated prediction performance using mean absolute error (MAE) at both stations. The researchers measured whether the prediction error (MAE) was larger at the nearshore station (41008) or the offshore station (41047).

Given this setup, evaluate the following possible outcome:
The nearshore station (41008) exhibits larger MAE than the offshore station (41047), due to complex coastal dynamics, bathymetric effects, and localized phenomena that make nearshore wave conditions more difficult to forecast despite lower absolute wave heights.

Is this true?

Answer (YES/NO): NO